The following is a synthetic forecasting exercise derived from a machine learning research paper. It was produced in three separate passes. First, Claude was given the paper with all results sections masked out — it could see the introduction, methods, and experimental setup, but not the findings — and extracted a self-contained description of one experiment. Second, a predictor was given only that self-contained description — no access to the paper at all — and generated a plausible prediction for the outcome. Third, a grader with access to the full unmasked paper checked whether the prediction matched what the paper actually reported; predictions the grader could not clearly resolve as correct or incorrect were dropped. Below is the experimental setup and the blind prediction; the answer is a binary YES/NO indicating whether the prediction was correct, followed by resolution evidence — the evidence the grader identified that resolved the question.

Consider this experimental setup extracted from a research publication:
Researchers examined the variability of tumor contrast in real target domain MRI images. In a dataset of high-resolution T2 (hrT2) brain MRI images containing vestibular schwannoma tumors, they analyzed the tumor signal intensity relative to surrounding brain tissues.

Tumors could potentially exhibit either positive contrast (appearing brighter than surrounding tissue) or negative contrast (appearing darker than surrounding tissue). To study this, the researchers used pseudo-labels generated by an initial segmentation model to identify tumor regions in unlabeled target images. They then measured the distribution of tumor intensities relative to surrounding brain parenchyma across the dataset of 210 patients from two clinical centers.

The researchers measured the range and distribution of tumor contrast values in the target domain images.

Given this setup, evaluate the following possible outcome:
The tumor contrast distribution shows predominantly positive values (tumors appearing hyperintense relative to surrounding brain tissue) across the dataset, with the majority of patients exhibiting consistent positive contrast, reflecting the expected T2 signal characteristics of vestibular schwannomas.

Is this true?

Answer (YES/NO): NO